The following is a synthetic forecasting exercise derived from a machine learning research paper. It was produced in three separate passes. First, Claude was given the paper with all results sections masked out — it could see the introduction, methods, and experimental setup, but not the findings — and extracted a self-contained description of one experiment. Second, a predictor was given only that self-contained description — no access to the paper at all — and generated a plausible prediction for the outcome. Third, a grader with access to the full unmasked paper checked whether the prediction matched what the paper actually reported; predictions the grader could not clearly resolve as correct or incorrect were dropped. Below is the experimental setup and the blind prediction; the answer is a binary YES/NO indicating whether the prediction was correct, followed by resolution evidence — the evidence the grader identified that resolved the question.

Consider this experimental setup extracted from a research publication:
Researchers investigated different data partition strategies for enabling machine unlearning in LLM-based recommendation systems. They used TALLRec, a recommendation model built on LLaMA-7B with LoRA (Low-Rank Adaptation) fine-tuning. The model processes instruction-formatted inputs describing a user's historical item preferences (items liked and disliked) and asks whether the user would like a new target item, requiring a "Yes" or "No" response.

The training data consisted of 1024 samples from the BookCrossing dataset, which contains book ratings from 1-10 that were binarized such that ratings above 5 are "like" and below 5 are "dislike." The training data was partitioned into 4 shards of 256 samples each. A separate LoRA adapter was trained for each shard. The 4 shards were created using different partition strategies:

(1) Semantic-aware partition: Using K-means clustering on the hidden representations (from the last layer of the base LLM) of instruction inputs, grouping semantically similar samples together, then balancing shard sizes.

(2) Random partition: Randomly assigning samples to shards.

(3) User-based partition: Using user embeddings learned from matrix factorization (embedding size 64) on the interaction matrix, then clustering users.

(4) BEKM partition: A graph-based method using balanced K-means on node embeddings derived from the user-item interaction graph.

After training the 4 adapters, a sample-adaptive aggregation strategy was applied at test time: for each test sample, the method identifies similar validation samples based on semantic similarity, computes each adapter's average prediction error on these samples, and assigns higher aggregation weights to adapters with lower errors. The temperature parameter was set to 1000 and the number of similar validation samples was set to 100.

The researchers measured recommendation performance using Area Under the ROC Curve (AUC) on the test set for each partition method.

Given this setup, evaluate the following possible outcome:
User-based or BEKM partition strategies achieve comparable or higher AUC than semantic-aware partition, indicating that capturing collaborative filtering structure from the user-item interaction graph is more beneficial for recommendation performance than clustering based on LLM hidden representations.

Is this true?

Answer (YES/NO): NO